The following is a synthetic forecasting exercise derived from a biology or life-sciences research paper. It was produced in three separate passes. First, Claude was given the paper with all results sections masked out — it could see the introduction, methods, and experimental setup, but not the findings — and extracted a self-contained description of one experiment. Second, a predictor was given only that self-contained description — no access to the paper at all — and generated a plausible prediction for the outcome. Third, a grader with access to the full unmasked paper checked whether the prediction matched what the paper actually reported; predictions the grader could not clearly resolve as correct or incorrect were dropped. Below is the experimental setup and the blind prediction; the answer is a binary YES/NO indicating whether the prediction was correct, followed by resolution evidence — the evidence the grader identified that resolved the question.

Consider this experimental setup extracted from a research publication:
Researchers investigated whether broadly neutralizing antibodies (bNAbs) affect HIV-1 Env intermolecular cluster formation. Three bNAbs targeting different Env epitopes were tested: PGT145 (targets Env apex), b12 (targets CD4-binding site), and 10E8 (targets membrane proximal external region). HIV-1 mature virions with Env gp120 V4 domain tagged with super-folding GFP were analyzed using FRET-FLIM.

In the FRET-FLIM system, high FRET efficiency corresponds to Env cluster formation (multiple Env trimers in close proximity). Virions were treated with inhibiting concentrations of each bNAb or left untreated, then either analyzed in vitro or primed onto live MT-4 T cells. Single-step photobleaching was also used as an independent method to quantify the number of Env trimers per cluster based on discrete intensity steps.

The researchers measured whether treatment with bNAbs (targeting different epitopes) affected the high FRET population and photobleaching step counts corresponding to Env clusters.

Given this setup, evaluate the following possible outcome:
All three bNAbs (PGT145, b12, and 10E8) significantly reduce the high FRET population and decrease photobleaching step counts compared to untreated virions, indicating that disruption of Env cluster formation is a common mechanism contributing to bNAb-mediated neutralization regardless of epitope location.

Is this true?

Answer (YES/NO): YES